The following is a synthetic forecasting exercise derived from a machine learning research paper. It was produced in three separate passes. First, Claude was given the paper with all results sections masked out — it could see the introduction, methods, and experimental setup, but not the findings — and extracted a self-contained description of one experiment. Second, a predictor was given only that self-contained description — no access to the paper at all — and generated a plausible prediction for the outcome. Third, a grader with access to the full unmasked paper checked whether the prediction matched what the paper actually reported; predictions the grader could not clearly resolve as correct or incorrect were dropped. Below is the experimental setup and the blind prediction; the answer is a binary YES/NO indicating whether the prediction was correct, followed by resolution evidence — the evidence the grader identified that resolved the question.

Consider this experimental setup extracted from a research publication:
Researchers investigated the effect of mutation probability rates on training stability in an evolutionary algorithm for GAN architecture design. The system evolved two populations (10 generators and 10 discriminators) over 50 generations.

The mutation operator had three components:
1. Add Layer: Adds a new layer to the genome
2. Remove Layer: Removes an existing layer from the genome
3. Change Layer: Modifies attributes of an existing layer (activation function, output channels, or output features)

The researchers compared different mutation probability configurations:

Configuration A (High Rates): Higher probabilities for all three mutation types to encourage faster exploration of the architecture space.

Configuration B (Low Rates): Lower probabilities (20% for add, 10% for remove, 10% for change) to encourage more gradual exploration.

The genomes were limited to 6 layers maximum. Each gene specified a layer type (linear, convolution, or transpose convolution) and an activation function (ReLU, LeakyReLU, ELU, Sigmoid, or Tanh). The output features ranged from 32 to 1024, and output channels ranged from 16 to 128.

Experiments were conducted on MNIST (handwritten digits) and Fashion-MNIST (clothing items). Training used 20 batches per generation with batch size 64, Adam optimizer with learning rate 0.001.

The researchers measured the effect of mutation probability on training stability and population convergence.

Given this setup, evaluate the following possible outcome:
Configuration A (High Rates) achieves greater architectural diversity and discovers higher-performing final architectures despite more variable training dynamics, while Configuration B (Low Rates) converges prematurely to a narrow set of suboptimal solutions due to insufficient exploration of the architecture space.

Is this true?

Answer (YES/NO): NO